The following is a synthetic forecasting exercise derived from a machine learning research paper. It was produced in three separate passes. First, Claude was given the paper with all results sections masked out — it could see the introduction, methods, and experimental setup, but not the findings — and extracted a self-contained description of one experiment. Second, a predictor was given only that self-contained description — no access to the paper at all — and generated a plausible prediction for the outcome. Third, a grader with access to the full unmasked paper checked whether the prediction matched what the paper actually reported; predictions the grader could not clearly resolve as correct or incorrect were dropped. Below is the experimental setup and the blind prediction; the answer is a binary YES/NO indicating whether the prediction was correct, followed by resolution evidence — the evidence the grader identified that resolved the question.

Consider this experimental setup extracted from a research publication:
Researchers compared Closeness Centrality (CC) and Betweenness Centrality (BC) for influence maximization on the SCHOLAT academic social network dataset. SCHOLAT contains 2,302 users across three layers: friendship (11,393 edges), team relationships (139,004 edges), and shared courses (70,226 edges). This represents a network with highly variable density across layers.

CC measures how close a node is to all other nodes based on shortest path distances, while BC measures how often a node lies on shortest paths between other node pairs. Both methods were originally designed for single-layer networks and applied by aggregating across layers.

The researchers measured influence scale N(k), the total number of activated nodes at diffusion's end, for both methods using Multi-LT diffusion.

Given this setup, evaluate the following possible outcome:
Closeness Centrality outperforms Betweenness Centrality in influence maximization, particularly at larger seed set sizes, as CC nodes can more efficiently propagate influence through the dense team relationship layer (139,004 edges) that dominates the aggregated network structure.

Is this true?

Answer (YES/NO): NO